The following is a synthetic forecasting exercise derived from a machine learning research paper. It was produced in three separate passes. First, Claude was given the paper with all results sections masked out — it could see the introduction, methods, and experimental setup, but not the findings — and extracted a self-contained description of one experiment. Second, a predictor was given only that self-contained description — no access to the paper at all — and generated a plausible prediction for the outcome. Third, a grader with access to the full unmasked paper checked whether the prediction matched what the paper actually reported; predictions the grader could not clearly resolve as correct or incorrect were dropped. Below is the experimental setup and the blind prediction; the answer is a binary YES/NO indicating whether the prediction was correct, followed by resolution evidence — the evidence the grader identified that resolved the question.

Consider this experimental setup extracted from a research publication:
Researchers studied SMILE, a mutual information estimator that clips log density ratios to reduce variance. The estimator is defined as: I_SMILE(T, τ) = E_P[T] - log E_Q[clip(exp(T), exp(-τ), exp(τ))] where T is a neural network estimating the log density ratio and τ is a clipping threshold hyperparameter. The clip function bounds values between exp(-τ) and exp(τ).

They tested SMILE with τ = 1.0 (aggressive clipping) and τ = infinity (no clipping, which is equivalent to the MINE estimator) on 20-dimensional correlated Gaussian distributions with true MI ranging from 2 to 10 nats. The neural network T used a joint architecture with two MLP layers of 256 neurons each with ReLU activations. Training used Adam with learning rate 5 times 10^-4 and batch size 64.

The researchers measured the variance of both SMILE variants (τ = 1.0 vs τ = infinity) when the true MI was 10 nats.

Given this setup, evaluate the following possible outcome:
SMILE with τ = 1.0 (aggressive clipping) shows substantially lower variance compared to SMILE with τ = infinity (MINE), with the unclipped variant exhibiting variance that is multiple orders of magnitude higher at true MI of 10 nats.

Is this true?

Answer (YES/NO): NO